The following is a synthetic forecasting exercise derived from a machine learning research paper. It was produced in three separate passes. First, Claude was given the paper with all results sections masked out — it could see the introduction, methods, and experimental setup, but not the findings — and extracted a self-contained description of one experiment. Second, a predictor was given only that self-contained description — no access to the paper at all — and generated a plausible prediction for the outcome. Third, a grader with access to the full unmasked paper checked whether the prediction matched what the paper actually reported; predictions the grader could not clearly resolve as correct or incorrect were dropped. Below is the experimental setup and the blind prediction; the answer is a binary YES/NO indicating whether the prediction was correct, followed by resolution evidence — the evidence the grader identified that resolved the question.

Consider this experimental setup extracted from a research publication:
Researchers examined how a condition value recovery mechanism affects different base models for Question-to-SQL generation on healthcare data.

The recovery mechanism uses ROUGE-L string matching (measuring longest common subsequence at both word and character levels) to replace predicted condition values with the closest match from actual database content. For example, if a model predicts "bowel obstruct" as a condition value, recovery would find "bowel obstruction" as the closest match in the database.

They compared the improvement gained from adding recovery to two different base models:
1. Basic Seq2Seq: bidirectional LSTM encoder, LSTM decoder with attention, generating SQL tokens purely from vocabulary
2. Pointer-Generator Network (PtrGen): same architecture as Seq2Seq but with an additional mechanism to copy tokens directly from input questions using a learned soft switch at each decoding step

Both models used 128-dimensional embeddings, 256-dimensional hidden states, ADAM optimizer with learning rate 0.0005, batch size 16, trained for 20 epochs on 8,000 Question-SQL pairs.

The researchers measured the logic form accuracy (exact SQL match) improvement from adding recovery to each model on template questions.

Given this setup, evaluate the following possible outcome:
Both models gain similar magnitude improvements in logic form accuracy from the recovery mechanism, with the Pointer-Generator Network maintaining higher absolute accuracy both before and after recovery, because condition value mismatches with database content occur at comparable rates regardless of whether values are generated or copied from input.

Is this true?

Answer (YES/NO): NO